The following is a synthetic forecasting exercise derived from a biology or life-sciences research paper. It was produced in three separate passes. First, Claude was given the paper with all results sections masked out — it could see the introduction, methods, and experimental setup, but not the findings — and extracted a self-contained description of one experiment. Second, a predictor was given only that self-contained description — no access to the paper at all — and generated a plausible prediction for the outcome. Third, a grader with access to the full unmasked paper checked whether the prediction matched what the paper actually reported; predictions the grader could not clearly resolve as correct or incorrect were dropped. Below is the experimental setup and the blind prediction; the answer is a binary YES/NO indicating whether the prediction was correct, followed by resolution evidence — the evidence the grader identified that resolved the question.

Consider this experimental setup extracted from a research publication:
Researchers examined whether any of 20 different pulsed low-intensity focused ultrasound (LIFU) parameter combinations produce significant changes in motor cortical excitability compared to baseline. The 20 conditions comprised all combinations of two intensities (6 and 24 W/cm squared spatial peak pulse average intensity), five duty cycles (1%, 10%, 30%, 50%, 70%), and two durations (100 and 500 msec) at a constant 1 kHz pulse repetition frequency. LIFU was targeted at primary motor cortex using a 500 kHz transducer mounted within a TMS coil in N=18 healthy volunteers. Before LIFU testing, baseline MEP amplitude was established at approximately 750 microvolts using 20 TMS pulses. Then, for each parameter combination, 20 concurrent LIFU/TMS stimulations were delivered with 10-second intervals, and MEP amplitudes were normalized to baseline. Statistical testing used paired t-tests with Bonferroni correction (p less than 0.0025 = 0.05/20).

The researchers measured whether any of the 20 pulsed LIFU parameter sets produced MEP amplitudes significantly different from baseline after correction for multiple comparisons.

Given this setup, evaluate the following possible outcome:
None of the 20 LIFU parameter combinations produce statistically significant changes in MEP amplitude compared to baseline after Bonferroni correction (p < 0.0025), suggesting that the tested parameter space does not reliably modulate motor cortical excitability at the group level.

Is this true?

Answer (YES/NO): NO